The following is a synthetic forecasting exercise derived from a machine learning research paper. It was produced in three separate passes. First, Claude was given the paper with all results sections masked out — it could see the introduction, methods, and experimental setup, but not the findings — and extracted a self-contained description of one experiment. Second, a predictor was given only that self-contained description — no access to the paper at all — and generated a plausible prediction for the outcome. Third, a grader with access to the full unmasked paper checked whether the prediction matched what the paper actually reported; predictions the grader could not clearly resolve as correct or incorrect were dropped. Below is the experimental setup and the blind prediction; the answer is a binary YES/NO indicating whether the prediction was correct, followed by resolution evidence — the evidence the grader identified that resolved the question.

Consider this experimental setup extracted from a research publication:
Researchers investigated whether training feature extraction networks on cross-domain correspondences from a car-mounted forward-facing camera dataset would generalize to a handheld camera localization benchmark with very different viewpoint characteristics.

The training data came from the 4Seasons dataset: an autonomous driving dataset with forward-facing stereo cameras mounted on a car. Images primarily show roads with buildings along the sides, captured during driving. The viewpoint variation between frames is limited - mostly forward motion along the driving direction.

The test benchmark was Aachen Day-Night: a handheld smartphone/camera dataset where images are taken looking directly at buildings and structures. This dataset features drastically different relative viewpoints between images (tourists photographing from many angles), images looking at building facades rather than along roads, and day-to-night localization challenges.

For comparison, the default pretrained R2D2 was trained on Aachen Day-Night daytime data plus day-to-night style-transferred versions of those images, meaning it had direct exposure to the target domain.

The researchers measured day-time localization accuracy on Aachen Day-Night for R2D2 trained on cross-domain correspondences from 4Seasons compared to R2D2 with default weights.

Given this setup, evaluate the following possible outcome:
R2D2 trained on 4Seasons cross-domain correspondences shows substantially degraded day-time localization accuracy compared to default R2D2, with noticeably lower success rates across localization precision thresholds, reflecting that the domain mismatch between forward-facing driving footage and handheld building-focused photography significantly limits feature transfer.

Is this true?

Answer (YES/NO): NO